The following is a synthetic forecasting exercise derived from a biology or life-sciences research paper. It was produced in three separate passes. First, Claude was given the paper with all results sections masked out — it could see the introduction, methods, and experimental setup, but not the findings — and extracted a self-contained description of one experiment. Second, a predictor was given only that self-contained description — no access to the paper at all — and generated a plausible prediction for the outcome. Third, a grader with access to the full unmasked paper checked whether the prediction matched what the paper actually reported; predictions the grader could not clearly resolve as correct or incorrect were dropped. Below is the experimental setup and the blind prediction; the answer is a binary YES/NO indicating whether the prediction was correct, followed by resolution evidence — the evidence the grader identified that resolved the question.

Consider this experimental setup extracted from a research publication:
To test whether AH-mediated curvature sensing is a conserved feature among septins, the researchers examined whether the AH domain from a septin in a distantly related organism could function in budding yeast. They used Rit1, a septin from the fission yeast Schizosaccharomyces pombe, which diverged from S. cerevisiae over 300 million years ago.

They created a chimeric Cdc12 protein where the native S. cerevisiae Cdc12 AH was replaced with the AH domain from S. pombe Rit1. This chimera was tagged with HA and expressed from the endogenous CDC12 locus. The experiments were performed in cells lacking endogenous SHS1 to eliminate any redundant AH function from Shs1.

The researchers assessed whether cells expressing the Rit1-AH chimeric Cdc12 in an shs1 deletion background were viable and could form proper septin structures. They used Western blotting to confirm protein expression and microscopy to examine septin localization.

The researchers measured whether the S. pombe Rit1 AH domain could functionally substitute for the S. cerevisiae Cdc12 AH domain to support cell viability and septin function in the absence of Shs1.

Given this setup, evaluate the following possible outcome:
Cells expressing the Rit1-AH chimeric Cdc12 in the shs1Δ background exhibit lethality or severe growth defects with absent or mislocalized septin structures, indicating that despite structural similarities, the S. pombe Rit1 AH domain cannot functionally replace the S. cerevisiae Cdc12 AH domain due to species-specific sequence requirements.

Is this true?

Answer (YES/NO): YES